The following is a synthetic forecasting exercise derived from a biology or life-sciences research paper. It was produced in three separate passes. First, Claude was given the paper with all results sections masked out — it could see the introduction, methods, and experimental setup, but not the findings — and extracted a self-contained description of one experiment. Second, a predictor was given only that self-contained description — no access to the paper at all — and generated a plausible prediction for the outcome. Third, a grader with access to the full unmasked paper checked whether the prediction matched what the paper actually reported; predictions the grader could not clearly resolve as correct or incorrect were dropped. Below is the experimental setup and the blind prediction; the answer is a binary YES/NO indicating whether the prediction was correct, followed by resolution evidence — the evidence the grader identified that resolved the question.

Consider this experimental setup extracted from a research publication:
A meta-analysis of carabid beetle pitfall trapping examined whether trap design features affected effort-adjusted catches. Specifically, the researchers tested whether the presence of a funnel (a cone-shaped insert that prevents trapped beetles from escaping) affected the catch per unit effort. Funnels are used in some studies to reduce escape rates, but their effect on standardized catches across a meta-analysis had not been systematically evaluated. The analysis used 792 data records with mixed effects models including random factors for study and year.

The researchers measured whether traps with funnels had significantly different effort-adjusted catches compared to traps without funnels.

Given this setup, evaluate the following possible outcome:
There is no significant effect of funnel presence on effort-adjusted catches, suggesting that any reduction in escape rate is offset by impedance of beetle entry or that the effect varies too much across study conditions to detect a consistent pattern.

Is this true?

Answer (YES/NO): YES